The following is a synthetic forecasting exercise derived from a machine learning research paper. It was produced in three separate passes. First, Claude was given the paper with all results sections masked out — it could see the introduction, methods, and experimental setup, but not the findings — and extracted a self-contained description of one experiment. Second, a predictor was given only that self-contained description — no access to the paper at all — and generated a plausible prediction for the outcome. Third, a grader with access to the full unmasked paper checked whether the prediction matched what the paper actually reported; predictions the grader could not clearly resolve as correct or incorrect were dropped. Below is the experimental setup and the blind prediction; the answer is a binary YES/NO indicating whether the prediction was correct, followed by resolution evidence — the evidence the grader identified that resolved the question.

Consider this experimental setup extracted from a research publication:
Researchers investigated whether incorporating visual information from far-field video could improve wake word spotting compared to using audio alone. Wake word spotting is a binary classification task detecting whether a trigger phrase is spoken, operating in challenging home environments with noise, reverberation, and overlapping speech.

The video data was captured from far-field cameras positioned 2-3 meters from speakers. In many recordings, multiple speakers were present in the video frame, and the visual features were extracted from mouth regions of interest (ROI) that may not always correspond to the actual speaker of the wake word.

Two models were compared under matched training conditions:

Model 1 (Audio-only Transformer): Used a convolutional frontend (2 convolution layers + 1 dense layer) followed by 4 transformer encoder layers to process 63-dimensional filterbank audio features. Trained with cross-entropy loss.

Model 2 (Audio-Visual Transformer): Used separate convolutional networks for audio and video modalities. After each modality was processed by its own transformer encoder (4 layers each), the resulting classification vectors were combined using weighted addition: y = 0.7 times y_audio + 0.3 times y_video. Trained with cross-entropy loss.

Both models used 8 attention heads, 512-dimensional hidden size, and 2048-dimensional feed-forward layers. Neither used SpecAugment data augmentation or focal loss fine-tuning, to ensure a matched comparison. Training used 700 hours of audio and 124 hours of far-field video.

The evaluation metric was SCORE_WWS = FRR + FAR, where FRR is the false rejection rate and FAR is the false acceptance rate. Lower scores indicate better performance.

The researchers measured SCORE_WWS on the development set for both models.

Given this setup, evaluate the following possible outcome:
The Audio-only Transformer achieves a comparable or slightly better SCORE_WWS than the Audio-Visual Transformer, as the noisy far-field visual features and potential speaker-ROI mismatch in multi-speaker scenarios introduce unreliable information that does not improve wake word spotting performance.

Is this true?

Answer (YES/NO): YES